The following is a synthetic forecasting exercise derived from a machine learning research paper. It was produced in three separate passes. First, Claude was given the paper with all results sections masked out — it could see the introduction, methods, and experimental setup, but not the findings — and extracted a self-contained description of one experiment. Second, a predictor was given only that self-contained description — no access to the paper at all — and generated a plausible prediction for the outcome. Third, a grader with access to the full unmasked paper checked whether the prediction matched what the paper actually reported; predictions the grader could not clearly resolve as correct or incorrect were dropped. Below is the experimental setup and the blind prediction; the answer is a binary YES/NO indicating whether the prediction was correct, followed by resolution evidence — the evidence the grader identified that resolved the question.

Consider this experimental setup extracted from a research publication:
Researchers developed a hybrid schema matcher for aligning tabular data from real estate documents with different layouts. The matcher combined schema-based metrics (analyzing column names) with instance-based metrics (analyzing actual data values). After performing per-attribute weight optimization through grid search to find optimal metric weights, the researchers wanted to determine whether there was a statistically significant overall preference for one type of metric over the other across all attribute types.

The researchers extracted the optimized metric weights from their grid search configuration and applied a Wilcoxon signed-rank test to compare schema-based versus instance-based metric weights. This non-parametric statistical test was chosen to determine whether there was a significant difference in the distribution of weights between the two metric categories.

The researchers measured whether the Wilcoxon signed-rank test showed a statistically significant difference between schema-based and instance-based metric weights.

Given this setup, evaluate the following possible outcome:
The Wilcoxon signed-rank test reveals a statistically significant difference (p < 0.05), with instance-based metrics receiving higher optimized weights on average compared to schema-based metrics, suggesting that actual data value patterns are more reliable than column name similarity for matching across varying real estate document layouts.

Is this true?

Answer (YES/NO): YES